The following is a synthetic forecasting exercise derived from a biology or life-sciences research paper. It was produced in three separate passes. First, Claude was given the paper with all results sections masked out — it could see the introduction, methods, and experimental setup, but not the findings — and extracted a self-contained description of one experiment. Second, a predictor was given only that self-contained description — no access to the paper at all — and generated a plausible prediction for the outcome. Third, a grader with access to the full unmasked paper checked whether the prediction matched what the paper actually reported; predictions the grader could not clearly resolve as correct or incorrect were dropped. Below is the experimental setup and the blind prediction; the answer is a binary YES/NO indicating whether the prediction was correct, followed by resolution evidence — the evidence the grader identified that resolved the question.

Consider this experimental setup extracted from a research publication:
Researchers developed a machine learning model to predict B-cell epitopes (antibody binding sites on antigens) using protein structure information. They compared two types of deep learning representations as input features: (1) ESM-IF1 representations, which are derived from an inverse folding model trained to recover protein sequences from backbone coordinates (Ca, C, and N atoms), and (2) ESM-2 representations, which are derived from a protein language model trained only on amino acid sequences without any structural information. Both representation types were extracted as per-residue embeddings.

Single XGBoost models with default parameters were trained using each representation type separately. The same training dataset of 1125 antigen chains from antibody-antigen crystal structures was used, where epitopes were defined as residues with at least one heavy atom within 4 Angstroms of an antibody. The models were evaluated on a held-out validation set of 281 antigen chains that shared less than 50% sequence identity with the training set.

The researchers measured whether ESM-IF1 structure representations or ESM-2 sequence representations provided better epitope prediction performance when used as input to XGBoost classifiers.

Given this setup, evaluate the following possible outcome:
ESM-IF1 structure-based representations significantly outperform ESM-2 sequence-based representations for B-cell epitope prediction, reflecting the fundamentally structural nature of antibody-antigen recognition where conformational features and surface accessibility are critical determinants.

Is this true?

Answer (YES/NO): NO